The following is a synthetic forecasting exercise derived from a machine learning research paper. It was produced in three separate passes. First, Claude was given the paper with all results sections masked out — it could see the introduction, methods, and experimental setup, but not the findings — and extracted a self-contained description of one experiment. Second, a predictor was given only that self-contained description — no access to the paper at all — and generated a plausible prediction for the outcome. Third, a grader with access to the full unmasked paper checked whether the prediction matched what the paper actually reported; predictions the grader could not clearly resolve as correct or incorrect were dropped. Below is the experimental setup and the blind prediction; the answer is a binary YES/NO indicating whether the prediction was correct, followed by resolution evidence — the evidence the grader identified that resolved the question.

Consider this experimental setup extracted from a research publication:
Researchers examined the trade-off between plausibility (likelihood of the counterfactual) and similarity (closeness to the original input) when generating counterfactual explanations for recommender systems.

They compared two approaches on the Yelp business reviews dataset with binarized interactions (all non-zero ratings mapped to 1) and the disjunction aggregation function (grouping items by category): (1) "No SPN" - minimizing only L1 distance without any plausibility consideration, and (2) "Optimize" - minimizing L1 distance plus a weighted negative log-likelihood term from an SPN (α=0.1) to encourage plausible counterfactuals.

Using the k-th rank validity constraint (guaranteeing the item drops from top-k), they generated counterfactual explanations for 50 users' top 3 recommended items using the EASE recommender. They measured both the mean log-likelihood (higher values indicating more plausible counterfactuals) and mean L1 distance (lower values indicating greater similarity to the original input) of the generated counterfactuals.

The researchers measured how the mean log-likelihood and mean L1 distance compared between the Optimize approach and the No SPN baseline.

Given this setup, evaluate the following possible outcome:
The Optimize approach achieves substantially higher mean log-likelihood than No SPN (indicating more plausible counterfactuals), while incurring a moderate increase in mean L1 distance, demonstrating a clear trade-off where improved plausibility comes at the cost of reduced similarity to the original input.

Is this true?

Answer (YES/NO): YES